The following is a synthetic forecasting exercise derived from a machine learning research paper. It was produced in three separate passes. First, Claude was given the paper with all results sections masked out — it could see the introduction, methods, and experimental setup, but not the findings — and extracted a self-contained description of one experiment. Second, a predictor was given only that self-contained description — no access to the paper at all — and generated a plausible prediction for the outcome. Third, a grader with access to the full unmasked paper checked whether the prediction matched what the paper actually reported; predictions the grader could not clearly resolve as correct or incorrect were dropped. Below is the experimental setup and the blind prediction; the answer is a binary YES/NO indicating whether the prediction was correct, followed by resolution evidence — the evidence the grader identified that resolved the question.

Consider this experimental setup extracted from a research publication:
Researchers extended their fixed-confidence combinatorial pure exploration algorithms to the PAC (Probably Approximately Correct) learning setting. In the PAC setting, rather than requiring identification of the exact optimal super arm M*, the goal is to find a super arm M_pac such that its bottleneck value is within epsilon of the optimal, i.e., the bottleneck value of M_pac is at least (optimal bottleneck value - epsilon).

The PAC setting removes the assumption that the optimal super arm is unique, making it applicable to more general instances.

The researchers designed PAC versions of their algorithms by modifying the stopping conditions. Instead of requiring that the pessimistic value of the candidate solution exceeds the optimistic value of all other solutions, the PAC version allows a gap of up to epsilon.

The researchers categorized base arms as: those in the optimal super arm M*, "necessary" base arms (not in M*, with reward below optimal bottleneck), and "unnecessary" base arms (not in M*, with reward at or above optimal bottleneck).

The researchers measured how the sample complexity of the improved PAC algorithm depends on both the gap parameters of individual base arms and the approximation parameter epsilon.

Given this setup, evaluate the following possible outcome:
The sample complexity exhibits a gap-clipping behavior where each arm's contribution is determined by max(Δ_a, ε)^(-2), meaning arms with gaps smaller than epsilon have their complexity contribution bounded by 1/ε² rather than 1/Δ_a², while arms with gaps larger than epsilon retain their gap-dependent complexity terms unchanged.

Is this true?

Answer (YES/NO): YES